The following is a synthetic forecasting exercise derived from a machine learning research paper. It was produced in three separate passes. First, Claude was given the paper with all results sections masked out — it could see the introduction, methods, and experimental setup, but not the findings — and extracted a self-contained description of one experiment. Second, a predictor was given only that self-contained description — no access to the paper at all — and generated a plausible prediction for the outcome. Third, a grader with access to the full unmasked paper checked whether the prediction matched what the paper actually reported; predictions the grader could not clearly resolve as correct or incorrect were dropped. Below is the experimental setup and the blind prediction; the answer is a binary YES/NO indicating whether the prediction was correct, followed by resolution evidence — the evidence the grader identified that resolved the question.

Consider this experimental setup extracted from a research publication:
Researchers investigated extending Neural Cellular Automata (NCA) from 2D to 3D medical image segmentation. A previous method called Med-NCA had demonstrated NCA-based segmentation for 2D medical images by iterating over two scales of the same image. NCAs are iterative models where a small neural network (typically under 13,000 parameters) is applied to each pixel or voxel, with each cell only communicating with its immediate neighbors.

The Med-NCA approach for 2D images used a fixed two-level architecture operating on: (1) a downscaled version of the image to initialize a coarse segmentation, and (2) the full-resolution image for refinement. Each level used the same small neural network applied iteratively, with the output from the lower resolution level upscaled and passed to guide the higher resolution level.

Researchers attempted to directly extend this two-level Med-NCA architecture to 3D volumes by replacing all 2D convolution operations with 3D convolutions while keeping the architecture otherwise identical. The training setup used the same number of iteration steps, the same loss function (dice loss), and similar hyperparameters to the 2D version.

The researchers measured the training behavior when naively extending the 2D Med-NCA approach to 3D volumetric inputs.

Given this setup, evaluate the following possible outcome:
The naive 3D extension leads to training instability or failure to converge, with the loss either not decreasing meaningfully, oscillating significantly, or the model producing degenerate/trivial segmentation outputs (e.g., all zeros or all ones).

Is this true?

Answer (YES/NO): YES